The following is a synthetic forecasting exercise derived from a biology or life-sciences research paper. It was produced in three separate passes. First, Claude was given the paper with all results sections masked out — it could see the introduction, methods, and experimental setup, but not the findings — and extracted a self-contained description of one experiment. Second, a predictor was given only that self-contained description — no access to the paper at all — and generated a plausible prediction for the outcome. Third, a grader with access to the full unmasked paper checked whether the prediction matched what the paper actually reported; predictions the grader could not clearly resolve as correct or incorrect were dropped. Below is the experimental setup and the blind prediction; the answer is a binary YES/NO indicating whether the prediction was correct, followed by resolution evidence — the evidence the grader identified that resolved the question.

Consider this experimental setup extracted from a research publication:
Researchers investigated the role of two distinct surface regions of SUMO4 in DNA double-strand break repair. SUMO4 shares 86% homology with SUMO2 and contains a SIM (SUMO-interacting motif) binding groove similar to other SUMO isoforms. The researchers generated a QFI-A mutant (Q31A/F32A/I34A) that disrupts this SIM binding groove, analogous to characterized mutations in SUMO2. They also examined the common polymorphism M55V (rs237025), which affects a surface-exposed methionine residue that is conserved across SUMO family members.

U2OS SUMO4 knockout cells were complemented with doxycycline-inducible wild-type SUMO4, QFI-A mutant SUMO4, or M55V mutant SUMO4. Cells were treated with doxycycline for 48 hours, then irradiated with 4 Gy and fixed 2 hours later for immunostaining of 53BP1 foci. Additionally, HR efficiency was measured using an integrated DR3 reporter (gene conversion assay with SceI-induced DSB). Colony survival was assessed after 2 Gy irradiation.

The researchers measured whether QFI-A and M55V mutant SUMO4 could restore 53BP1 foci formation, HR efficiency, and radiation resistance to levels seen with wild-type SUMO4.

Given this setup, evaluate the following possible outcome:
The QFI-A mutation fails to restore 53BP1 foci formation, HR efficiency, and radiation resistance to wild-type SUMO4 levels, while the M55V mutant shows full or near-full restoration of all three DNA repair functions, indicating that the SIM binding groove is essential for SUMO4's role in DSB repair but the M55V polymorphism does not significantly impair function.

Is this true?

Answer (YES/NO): NO